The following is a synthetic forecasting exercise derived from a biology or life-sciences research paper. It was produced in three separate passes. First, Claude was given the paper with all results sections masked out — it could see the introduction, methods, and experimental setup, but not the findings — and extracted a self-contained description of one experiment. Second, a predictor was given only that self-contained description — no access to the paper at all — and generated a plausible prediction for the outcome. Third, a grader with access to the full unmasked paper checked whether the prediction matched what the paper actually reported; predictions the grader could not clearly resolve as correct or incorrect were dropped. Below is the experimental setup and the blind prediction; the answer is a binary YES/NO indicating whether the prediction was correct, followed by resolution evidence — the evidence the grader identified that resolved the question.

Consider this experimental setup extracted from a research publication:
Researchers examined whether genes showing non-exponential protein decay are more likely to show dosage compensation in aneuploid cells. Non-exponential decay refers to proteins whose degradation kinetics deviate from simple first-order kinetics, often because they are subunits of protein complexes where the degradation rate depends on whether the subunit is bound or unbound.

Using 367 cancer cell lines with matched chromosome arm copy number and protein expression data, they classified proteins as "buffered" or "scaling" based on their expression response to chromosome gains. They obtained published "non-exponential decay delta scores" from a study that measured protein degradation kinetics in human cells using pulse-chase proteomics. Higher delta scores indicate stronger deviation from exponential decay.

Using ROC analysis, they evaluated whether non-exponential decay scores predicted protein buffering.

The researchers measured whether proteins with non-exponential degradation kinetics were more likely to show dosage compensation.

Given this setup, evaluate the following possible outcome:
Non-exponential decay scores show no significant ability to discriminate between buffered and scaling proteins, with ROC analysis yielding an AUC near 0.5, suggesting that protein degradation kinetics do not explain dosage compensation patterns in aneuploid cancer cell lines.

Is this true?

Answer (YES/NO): YES